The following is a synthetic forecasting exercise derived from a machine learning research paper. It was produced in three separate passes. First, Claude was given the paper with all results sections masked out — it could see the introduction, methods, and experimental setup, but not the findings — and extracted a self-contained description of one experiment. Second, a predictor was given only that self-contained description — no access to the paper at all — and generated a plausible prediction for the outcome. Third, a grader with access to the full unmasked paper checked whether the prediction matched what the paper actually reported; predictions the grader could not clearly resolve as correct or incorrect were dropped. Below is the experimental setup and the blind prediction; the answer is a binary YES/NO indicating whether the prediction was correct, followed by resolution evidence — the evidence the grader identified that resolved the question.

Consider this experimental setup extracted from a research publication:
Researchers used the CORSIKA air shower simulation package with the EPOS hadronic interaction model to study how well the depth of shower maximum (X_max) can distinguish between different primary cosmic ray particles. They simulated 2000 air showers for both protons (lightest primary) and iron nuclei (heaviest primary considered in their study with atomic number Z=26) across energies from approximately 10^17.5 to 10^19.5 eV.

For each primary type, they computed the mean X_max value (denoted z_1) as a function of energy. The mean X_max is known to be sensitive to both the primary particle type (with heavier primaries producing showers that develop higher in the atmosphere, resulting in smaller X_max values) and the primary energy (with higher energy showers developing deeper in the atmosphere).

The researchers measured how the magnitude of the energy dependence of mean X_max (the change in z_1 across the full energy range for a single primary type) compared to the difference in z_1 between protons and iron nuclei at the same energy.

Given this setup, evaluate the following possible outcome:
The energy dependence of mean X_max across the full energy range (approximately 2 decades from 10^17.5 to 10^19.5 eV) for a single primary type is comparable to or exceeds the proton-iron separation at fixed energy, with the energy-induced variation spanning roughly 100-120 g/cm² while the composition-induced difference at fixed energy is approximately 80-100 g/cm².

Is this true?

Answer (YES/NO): NO